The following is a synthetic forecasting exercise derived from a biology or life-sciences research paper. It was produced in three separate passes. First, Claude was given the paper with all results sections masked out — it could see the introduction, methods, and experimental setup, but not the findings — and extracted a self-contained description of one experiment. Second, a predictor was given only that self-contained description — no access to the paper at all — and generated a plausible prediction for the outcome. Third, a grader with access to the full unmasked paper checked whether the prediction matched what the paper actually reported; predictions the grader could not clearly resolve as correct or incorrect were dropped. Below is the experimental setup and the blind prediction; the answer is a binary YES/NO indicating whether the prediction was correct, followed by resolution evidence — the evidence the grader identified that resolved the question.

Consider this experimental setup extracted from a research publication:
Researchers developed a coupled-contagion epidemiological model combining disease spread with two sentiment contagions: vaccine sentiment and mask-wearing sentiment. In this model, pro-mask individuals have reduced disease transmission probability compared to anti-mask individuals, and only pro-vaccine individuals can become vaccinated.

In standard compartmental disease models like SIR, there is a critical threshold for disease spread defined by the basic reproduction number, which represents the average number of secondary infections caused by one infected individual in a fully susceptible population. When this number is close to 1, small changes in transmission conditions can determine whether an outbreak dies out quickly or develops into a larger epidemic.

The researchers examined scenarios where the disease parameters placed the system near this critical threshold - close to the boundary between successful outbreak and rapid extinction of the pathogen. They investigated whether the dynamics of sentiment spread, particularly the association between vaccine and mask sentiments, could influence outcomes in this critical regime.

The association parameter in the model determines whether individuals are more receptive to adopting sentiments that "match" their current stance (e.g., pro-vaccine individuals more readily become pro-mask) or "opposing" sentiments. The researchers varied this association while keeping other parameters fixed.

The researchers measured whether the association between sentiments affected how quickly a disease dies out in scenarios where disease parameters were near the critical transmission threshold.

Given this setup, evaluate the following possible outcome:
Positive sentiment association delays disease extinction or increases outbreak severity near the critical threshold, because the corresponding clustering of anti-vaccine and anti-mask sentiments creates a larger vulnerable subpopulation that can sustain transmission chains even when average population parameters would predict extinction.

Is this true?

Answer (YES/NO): NO